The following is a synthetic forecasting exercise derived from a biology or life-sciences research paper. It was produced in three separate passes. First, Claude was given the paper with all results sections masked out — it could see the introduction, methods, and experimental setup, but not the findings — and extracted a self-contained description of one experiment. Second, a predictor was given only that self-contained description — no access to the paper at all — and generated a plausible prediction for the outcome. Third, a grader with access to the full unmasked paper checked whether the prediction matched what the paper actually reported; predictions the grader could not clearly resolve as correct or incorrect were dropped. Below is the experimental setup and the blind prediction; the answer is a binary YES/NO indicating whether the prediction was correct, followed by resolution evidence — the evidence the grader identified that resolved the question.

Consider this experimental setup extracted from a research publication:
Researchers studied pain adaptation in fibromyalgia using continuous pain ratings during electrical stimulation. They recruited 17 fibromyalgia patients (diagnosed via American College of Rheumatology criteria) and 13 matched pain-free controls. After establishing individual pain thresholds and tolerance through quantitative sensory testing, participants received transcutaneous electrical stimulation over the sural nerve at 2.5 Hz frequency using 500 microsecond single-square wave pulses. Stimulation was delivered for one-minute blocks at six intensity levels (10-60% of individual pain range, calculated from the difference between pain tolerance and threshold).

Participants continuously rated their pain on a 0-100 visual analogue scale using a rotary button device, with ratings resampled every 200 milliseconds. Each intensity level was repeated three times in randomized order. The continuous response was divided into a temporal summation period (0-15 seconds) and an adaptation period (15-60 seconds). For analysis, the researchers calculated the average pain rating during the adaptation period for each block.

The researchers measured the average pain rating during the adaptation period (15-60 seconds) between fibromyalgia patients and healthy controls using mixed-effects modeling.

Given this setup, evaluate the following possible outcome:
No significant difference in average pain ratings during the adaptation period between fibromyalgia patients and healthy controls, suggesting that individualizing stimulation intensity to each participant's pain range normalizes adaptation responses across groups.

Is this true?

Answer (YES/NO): YES